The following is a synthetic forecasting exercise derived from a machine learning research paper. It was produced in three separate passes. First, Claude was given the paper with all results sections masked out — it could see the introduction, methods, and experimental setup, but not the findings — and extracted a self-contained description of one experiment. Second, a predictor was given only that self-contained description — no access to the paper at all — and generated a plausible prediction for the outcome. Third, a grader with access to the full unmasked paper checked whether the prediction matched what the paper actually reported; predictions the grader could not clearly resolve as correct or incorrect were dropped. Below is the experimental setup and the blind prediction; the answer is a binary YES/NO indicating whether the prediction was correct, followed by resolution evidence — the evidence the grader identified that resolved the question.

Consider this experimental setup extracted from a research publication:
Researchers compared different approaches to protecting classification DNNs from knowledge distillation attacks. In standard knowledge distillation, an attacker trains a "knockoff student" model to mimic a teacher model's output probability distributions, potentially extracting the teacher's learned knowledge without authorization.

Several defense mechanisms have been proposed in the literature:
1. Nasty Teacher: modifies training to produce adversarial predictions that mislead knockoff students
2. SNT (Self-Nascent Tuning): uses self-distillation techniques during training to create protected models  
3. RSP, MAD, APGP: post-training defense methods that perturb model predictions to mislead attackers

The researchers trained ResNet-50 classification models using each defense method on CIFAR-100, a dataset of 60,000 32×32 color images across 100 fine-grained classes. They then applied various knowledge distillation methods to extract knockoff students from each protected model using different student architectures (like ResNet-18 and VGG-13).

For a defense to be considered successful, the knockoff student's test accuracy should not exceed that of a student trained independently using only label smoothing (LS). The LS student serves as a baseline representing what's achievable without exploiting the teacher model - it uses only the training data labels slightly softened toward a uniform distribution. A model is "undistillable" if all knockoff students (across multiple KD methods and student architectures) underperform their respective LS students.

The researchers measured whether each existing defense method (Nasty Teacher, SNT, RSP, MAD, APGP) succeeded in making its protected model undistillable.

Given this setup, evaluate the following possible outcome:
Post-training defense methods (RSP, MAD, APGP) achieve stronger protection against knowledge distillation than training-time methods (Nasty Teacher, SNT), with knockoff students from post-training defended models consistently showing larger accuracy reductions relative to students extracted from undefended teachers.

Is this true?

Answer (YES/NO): NO